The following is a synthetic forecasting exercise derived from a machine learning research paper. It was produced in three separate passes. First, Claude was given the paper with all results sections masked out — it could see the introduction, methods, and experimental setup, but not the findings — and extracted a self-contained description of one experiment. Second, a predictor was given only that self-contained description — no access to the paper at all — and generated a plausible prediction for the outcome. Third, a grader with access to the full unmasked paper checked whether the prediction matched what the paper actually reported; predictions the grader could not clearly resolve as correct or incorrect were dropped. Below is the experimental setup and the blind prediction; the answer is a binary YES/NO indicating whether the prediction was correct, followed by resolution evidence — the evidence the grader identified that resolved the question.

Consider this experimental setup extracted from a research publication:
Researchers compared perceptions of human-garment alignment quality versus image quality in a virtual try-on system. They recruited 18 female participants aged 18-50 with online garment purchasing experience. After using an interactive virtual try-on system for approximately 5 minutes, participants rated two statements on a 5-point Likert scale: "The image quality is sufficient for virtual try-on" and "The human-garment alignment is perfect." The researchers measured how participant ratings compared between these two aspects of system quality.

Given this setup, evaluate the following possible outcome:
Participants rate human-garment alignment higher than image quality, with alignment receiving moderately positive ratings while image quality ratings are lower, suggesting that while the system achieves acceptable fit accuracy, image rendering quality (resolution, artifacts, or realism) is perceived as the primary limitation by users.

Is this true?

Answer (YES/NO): YES